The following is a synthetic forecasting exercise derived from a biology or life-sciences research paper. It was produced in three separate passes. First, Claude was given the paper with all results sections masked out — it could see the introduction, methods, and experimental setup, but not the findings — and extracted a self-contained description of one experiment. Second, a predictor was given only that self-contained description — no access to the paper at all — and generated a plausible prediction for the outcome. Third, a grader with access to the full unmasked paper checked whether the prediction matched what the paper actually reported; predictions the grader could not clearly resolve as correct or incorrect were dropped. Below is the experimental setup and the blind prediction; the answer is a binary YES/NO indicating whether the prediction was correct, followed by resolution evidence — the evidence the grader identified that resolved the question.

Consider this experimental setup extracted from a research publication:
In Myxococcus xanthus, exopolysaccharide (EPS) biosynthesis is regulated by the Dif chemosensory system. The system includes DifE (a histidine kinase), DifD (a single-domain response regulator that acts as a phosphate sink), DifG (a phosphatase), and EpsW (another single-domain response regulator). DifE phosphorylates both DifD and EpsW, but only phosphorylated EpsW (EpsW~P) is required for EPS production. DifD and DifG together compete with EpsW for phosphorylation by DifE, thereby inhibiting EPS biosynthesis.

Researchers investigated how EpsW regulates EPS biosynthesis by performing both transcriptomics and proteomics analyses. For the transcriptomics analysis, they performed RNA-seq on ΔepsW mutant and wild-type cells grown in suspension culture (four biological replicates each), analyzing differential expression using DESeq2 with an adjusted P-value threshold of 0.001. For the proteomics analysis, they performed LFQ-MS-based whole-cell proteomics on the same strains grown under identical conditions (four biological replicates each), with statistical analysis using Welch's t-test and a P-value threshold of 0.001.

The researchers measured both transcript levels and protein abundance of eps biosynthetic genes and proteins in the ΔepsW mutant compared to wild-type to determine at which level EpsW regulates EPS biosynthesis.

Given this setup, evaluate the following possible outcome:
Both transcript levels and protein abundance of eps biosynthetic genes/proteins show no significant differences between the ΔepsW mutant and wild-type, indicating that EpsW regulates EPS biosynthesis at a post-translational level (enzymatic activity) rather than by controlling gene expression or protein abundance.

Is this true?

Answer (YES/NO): YES